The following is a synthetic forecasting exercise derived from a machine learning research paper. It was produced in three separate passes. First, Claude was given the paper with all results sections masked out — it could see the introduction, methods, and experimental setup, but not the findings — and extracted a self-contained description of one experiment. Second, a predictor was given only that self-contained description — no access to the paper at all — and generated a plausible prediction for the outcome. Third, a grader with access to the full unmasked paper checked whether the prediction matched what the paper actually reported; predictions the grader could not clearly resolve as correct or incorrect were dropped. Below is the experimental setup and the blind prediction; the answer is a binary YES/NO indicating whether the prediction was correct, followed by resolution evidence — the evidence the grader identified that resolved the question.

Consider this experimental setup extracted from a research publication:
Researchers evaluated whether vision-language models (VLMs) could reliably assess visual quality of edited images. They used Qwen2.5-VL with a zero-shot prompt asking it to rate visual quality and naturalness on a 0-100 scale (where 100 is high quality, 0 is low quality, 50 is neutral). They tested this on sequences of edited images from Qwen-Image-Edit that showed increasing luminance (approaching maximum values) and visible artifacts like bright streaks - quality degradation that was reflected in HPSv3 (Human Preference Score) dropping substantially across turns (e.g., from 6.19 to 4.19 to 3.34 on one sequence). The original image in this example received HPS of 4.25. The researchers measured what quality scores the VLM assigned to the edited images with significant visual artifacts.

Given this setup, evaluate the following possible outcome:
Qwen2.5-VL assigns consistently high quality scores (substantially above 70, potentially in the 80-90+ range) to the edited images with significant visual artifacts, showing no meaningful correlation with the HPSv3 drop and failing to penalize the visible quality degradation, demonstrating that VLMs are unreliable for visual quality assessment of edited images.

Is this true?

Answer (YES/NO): NO